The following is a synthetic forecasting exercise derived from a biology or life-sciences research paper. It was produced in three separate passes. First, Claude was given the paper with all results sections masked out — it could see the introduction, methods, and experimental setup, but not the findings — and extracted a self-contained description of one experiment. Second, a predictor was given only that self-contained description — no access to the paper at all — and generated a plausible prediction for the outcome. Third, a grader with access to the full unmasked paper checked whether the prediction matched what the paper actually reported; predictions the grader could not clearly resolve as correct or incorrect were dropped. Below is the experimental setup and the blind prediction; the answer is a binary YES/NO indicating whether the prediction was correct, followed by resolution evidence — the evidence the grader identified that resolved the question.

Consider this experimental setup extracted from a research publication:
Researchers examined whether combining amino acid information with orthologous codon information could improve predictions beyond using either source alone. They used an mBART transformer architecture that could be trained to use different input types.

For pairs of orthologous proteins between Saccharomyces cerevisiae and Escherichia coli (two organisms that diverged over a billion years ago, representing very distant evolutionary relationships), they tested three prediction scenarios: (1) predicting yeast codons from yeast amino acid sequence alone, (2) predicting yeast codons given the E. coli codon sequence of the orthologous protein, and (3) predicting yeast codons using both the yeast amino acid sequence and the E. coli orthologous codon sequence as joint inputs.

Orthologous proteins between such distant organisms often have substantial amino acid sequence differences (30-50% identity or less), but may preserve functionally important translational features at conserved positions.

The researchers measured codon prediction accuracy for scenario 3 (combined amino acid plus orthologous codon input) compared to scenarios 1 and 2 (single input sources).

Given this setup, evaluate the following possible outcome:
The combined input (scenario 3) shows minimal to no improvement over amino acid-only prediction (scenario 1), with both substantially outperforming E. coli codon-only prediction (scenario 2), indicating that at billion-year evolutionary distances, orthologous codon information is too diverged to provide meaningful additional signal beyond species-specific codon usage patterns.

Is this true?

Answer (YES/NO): NO